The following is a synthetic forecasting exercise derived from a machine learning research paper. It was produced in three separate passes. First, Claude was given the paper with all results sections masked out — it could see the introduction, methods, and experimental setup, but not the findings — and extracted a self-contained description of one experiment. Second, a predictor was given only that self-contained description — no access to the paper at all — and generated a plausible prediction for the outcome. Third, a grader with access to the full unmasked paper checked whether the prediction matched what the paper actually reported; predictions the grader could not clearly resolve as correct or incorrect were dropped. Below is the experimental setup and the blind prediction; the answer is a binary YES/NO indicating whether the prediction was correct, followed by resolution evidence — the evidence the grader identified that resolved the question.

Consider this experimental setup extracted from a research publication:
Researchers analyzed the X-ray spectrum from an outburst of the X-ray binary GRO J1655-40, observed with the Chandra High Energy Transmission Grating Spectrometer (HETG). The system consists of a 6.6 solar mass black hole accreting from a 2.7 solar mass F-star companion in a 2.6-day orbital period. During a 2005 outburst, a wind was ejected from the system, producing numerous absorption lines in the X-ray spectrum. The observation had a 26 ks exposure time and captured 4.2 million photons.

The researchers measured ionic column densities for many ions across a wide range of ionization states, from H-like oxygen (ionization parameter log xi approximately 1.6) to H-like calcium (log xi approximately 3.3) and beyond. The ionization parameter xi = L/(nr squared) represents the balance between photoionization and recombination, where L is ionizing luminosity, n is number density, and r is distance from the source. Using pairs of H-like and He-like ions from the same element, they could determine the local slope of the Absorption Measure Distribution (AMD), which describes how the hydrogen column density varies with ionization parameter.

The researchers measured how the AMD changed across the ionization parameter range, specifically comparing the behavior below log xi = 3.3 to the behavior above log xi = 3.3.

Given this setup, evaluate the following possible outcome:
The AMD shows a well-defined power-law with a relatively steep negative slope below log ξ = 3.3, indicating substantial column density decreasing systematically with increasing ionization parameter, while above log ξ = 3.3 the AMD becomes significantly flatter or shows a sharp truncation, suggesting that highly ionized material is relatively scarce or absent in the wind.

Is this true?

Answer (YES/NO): NO